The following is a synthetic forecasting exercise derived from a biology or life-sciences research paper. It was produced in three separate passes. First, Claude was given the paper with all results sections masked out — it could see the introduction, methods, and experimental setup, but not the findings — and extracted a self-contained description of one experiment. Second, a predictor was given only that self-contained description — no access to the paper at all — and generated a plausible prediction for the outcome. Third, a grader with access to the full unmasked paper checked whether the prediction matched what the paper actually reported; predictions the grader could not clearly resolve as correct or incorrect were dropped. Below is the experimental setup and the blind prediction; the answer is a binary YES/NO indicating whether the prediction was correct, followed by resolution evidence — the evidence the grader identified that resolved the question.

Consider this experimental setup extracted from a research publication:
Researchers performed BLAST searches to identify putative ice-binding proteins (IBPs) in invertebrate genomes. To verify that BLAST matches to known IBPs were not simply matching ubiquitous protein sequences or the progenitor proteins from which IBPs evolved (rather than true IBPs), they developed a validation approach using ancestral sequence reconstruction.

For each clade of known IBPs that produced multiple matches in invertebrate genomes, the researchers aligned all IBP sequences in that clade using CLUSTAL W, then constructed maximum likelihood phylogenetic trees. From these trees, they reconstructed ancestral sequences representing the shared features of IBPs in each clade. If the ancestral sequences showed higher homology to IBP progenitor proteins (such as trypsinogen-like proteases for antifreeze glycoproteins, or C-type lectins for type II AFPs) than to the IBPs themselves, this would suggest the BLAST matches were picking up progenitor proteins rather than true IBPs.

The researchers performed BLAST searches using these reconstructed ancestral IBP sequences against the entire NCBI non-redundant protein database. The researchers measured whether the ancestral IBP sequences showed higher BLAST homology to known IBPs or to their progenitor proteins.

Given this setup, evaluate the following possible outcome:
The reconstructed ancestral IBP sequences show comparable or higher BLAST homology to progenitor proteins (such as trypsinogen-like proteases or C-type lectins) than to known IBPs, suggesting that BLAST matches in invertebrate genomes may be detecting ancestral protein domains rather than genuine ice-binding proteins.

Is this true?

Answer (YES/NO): NO